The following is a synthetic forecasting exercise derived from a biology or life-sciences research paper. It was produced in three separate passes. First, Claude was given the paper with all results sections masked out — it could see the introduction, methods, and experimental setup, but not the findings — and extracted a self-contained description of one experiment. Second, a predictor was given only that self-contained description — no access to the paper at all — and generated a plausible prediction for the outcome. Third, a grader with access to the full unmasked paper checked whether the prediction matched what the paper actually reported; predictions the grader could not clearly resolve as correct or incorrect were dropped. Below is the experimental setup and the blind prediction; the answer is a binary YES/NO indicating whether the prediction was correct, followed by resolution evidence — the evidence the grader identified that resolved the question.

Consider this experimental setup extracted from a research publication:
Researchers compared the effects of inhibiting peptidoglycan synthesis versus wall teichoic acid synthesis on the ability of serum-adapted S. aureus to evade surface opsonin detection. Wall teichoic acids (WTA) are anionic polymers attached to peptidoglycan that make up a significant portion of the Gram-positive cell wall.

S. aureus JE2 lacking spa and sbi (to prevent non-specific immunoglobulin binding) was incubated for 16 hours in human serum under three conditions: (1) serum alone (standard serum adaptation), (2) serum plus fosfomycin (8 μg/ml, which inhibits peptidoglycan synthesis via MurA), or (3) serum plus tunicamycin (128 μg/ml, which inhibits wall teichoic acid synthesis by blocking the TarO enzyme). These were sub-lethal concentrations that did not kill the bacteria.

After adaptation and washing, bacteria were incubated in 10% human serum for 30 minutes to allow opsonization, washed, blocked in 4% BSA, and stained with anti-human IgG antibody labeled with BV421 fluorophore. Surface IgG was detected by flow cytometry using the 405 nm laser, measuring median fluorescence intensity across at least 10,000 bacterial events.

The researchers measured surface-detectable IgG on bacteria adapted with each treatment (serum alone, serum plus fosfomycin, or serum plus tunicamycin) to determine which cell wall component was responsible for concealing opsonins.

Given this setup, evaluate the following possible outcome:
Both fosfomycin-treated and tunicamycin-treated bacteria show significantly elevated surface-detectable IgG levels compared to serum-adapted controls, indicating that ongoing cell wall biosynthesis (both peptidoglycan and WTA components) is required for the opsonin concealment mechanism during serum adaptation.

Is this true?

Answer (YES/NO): NO